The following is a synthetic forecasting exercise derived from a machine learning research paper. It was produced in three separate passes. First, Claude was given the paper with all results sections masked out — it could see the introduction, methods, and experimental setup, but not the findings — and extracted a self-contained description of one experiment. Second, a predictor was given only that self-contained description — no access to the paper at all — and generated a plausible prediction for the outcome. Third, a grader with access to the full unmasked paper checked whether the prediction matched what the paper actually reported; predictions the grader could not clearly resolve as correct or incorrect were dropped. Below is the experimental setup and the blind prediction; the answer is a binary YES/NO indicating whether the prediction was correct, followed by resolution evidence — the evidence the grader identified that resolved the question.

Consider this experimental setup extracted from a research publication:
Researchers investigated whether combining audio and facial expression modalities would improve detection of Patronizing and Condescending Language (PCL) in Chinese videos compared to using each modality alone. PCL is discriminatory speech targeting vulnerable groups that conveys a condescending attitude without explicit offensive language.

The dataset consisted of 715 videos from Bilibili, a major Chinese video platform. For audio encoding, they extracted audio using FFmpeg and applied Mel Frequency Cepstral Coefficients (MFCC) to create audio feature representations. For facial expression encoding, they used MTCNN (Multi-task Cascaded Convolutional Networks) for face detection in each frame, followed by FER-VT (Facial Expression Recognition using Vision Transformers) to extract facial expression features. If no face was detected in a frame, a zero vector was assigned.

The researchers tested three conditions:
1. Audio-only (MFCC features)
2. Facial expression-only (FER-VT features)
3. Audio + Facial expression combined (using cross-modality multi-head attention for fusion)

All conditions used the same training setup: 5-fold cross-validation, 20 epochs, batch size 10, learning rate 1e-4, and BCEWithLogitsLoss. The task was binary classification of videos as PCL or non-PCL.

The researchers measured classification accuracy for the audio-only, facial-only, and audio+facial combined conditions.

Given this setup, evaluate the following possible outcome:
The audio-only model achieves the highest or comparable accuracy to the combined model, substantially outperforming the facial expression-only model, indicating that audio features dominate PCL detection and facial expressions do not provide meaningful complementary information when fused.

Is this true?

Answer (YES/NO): NO